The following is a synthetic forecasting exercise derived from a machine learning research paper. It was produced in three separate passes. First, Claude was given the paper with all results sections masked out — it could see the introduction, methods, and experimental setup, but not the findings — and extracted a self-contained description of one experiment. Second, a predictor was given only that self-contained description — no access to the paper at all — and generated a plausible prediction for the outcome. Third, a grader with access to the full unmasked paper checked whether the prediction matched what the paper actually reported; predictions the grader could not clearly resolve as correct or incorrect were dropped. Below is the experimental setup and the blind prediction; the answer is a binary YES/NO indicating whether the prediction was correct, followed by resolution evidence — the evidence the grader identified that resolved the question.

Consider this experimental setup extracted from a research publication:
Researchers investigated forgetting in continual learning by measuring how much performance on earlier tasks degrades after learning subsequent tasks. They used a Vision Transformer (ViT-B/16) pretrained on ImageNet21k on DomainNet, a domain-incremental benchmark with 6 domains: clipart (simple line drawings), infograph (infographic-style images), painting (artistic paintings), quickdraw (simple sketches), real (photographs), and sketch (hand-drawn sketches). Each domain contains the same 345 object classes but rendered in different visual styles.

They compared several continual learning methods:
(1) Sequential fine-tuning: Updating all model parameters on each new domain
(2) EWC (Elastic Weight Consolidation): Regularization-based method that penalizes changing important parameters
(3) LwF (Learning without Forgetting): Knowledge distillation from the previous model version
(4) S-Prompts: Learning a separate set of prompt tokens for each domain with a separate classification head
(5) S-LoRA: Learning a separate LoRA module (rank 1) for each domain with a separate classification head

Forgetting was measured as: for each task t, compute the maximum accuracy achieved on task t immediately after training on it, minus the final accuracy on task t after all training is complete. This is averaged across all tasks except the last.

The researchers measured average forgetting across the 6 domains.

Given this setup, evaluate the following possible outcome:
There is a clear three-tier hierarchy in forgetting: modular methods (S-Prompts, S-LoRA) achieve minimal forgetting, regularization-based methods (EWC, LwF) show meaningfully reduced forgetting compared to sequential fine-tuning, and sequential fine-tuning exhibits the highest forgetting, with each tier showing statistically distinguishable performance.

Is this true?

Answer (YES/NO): NO